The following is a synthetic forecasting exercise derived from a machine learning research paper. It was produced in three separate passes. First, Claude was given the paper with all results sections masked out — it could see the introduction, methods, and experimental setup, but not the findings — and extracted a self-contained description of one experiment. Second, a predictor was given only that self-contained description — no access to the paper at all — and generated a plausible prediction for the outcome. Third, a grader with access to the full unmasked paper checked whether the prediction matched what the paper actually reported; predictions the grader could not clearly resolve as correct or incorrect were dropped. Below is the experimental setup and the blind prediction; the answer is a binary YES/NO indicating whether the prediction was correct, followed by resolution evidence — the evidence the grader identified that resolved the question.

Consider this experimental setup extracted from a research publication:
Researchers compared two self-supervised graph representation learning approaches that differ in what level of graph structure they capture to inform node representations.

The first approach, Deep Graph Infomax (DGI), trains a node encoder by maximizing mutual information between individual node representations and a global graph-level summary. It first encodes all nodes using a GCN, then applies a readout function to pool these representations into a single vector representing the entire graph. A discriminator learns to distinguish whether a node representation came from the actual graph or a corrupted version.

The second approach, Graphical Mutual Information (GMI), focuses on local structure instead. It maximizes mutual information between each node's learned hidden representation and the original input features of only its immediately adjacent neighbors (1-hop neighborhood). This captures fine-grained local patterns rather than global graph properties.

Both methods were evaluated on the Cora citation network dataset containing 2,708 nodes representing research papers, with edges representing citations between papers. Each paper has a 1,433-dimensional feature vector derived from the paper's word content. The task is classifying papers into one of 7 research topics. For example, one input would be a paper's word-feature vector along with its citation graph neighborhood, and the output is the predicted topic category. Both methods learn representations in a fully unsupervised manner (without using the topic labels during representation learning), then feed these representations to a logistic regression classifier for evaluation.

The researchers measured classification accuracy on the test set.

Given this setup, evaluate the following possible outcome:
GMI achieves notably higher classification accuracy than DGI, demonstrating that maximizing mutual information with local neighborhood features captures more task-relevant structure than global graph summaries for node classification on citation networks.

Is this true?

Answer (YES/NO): NO